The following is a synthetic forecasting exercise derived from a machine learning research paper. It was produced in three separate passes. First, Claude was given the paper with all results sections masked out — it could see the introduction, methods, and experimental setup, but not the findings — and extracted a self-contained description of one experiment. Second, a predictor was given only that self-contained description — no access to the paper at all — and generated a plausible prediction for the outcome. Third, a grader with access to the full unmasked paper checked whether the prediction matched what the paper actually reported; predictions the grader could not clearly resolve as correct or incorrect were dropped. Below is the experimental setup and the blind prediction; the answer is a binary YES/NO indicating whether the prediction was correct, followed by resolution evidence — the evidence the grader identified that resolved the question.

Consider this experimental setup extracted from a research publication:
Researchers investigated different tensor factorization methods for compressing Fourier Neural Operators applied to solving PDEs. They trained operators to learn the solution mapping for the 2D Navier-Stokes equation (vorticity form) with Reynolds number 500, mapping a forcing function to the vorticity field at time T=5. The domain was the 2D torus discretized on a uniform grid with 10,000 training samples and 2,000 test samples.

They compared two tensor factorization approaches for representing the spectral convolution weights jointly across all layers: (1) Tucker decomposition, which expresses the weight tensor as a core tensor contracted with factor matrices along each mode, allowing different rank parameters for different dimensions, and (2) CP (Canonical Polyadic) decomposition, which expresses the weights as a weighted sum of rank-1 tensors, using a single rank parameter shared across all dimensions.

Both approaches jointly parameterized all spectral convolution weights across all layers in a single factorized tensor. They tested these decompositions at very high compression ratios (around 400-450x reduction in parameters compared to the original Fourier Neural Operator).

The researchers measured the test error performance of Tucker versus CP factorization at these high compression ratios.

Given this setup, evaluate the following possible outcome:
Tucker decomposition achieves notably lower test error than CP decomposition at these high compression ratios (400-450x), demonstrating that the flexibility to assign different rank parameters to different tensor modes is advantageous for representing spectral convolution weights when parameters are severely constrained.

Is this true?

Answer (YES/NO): NO